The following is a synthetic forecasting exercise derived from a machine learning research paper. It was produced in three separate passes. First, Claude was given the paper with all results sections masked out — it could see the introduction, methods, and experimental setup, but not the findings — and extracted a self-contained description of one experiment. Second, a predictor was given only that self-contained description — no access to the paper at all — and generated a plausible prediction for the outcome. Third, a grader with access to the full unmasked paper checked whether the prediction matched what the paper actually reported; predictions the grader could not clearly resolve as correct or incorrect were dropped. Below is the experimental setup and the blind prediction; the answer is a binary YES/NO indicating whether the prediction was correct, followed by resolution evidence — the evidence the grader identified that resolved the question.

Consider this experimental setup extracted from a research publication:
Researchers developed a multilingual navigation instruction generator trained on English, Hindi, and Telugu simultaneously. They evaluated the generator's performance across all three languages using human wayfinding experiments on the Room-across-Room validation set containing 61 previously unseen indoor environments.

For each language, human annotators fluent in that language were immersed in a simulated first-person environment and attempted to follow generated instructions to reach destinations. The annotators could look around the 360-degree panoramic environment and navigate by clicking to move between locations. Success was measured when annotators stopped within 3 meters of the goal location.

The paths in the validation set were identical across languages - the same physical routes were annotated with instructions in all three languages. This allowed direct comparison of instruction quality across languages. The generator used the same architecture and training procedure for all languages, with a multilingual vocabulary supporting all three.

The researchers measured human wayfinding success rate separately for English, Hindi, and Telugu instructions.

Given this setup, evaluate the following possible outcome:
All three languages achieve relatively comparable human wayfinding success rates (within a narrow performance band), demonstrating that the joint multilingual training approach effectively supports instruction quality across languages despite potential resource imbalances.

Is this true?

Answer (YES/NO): YES